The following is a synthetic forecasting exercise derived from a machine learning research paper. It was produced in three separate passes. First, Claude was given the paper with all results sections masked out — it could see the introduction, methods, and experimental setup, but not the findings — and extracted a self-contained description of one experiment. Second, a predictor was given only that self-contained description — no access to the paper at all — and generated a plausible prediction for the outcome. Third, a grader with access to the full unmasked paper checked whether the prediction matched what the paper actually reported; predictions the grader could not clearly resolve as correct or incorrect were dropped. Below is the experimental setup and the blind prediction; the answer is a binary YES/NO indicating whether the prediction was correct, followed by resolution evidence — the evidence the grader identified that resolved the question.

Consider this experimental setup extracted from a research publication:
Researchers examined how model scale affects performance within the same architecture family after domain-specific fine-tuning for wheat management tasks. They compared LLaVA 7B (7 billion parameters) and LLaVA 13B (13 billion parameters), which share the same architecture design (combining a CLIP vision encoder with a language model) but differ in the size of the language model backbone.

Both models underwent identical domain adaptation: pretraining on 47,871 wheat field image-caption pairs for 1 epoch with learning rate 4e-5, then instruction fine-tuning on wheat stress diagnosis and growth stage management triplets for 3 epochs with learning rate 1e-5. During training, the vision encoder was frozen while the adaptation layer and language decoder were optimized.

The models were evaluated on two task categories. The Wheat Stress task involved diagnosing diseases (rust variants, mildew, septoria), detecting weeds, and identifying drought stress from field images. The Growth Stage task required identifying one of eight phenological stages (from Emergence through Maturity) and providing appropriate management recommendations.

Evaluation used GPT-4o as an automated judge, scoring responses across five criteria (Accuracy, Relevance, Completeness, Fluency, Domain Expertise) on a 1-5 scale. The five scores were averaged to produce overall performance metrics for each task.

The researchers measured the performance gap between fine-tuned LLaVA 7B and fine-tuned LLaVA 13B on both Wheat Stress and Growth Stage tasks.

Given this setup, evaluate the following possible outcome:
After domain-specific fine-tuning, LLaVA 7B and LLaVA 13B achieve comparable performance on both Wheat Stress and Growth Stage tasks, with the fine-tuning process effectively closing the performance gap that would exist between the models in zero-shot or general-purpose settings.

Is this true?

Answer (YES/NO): NO